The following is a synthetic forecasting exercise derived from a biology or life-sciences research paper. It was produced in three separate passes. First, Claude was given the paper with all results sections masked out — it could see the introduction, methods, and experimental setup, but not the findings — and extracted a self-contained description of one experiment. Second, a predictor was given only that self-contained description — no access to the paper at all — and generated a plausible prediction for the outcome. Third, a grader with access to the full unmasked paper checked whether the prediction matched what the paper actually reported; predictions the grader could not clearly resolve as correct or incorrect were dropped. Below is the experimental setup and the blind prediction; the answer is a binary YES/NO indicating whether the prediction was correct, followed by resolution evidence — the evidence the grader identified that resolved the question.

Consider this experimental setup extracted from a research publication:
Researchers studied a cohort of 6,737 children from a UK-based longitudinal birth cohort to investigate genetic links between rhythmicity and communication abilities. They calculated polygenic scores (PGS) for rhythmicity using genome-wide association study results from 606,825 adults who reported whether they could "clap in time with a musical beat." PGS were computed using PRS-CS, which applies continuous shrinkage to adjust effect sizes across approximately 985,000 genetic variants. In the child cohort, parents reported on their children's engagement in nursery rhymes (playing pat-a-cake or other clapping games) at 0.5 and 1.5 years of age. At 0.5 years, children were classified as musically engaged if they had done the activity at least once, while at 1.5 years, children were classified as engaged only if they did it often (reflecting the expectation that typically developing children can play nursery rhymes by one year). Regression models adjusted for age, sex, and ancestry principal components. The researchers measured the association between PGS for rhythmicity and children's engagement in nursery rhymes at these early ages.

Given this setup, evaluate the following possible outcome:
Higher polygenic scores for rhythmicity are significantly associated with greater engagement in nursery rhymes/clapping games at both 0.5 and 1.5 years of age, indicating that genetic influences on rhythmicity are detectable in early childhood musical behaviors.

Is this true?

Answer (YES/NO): NO